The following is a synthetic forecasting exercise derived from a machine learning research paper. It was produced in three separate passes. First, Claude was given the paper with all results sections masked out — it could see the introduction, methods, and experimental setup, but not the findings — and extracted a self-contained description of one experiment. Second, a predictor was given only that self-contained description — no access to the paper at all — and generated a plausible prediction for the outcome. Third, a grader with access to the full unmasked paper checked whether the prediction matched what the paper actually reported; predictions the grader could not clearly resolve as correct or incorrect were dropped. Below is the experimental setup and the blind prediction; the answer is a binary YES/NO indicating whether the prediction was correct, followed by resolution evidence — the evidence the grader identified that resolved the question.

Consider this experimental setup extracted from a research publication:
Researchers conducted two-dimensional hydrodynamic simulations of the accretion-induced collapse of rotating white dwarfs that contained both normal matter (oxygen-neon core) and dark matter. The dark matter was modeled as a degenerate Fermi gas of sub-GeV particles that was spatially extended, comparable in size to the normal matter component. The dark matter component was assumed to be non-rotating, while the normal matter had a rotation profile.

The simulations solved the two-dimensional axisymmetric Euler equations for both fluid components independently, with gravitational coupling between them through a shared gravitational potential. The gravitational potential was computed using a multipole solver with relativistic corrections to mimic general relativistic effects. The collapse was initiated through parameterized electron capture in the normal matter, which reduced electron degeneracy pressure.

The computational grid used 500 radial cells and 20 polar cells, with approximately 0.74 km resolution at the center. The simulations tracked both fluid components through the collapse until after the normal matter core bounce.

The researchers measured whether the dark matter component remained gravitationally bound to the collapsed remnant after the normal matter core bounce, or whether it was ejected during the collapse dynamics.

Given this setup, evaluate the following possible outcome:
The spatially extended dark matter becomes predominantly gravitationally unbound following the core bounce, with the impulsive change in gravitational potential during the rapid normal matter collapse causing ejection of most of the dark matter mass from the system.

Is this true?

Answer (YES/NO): NO